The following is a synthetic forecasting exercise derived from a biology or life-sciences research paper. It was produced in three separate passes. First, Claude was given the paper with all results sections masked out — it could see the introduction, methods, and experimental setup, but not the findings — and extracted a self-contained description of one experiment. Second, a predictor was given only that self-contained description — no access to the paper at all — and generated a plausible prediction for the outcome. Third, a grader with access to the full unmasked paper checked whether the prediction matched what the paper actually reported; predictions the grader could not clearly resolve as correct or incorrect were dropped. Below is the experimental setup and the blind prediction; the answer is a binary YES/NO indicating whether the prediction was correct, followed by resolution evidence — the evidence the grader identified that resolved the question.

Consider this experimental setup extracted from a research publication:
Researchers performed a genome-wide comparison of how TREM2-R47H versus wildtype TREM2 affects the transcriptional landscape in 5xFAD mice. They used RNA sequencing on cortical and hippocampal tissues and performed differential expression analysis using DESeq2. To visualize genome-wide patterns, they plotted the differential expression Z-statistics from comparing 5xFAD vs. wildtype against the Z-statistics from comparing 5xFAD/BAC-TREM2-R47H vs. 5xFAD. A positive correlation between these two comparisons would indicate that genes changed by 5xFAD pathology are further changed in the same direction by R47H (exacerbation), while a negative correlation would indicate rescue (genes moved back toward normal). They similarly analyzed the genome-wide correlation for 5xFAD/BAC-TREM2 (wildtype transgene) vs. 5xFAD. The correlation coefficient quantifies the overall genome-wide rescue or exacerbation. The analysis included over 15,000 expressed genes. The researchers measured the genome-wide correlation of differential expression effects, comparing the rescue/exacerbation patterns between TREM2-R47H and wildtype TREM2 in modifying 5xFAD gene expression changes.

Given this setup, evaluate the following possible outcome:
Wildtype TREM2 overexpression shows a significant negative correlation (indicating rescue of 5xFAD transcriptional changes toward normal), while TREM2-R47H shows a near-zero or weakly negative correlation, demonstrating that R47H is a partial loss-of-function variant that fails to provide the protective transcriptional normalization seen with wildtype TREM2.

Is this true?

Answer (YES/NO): NO